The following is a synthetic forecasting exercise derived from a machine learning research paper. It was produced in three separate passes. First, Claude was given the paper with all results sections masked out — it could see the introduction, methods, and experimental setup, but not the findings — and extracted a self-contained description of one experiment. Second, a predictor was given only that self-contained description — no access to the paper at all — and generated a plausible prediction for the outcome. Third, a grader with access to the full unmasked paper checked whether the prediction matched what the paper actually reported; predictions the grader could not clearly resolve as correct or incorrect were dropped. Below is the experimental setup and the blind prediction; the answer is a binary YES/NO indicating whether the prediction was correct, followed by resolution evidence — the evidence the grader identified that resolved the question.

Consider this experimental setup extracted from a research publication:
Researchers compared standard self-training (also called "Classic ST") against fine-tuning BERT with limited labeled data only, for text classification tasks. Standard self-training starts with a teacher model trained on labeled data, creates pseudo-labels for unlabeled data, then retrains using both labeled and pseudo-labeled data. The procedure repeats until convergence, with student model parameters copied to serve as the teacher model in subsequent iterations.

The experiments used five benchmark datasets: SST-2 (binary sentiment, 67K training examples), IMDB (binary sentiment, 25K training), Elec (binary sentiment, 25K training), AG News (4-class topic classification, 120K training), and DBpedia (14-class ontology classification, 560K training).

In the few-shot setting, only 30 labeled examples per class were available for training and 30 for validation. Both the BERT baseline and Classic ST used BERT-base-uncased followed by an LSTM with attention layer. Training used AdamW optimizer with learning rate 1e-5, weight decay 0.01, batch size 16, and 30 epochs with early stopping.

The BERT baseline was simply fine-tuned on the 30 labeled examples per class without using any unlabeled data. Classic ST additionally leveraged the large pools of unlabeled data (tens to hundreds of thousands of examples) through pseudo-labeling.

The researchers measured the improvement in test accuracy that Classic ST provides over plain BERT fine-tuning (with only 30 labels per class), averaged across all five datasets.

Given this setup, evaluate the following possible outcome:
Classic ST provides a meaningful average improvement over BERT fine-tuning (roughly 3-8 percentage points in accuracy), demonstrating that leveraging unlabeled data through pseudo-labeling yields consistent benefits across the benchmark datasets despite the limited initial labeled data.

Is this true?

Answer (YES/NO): YES